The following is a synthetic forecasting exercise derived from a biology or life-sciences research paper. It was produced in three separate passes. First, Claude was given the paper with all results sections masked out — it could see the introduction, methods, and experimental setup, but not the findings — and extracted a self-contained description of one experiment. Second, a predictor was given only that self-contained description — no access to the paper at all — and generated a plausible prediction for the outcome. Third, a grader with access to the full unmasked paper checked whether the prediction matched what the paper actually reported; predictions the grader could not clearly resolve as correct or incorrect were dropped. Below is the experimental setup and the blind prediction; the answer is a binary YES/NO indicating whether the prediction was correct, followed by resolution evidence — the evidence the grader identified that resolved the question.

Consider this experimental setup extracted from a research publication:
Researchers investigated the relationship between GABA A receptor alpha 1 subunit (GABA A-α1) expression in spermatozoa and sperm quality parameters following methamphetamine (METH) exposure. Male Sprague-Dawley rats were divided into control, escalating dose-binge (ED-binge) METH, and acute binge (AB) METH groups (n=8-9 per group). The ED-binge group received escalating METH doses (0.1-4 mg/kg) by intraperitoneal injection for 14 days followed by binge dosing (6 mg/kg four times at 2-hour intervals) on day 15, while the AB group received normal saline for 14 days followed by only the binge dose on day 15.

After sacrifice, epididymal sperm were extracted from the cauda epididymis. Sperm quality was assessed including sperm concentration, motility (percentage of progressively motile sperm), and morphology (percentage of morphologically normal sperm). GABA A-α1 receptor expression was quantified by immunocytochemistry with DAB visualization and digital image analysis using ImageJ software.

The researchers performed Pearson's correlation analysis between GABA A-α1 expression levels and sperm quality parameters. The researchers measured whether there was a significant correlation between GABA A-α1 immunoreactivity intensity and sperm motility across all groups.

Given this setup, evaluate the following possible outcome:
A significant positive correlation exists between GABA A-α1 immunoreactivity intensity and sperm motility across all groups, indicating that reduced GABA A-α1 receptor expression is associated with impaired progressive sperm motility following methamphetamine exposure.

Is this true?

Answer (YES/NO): NO